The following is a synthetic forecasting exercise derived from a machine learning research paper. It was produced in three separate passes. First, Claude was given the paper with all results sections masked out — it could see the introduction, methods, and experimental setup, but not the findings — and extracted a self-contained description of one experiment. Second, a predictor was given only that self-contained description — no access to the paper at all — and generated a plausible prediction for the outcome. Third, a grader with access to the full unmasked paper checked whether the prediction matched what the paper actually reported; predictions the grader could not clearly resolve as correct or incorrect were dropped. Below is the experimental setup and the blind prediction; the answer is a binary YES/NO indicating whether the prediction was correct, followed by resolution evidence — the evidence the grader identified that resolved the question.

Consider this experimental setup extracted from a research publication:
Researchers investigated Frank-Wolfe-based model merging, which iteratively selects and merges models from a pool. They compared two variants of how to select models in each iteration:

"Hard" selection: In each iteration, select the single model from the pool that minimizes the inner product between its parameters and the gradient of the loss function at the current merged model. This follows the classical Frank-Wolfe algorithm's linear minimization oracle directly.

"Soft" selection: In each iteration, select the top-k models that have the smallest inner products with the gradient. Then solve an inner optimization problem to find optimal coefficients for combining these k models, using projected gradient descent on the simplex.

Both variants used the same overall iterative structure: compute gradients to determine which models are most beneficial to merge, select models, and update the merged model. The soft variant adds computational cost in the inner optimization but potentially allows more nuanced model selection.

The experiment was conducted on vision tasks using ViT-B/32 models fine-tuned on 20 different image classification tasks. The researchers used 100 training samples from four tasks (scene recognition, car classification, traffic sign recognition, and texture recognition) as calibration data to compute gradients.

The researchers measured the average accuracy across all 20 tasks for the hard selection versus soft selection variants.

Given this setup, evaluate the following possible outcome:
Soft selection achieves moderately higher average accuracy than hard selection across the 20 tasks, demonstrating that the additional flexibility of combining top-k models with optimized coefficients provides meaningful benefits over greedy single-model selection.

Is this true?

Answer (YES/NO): NO